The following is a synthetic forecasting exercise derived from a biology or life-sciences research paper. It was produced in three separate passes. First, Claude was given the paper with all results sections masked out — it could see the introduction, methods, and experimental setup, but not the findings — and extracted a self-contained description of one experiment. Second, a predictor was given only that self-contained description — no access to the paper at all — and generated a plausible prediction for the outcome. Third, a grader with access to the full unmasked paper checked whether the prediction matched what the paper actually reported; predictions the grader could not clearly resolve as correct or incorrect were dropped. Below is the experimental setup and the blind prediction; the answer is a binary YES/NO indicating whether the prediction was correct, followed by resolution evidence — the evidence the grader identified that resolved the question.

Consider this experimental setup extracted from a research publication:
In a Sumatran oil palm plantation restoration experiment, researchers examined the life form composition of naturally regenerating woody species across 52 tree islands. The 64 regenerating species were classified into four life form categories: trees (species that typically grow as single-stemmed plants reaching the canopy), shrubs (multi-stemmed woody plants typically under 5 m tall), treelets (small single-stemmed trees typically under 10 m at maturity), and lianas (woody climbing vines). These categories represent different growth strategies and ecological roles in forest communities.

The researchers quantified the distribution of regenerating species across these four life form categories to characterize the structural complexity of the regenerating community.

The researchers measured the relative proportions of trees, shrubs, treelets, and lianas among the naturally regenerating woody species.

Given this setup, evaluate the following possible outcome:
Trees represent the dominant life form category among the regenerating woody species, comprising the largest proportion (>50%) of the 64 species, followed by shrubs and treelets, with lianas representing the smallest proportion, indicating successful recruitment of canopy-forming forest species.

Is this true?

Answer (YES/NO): NO